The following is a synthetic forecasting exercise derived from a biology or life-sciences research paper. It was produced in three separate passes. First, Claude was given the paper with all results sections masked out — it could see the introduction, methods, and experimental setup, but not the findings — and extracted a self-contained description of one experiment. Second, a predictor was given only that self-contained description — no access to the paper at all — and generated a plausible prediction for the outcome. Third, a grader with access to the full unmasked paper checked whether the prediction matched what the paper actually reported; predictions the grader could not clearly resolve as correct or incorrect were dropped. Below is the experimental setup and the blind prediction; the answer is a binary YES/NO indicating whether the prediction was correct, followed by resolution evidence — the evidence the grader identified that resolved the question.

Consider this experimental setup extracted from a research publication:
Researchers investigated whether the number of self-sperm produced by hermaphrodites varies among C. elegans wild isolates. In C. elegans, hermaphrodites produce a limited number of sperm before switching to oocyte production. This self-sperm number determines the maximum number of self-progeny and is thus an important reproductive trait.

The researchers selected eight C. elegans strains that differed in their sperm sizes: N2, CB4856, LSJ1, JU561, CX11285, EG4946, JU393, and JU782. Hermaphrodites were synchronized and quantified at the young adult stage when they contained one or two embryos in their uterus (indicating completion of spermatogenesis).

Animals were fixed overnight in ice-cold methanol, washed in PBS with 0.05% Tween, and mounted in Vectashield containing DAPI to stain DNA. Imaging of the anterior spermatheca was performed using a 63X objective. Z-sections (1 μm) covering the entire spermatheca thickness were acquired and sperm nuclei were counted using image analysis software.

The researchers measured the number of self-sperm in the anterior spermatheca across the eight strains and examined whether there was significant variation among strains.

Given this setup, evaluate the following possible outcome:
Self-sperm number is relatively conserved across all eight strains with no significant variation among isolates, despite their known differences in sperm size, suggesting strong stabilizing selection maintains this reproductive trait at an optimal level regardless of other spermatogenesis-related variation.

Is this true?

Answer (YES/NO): NO